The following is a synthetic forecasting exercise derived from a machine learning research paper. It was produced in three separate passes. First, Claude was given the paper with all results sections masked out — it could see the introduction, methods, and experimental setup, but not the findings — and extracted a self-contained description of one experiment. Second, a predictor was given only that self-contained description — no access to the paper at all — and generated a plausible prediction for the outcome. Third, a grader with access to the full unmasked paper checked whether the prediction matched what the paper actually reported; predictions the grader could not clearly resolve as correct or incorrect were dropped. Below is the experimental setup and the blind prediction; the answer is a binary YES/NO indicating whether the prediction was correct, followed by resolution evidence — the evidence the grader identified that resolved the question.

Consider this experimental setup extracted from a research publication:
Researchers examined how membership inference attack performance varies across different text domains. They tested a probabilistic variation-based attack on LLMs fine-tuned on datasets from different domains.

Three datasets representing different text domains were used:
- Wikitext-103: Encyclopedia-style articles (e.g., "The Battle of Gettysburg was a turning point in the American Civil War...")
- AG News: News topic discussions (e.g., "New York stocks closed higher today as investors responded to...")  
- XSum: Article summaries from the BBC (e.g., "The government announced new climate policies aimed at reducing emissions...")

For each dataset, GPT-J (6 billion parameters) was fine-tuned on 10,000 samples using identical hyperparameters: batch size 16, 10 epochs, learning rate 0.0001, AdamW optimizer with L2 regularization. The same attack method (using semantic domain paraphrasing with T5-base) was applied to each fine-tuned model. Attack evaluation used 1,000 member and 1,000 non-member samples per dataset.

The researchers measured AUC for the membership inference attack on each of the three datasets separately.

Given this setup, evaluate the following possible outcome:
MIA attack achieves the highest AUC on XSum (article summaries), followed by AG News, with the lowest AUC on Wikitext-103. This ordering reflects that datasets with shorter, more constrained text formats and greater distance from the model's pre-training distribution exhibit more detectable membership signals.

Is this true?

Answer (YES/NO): NO